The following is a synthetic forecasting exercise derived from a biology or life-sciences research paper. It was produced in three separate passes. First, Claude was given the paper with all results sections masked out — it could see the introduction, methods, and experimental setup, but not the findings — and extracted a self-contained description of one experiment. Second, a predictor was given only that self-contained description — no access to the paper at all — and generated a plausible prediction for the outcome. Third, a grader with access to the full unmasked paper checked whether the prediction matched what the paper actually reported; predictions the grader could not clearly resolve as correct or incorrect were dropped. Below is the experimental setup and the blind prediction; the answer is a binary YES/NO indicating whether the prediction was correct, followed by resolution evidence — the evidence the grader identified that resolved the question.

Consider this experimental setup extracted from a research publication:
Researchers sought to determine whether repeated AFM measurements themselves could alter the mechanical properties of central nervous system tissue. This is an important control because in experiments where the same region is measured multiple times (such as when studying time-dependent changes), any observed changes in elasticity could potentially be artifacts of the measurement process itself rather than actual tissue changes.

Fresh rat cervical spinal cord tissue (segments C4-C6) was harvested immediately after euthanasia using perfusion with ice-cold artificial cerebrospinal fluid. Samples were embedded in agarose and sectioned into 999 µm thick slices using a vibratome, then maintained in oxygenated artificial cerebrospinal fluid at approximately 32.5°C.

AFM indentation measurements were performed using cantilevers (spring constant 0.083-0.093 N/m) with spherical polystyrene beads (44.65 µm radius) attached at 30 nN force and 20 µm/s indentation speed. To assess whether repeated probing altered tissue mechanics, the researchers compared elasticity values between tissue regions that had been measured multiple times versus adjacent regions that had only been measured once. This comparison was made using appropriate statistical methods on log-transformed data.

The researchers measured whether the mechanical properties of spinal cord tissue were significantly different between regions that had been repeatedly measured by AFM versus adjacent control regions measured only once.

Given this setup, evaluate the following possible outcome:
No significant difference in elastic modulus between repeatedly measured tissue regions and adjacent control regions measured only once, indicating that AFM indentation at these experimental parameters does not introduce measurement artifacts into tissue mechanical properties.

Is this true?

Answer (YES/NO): YES